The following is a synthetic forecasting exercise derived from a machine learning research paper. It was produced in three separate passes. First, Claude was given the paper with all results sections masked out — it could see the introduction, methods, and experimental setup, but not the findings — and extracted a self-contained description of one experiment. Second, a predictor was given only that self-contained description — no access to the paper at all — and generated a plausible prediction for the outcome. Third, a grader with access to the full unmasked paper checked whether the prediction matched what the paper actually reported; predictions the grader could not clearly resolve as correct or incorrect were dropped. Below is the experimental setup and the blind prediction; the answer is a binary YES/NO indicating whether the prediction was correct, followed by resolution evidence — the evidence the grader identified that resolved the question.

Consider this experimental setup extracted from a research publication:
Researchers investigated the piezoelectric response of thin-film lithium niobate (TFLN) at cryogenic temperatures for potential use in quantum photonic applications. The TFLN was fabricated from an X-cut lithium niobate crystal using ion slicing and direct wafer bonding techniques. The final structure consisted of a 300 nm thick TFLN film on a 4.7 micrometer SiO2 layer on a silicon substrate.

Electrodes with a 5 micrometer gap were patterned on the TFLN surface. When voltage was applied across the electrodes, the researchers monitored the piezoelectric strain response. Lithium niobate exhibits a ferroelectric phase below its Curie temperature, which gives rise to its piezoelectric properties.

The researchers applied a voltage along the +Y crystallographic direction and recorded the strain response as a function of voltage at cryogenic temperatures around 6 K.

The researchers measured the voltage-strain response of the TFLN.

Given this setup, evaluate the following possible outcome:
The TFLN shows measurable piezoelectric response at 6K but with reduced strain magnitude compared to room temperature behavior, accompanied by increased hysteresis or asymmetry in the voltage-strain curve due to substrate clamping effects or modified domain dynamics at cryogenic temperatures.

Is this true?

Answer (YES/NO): NO